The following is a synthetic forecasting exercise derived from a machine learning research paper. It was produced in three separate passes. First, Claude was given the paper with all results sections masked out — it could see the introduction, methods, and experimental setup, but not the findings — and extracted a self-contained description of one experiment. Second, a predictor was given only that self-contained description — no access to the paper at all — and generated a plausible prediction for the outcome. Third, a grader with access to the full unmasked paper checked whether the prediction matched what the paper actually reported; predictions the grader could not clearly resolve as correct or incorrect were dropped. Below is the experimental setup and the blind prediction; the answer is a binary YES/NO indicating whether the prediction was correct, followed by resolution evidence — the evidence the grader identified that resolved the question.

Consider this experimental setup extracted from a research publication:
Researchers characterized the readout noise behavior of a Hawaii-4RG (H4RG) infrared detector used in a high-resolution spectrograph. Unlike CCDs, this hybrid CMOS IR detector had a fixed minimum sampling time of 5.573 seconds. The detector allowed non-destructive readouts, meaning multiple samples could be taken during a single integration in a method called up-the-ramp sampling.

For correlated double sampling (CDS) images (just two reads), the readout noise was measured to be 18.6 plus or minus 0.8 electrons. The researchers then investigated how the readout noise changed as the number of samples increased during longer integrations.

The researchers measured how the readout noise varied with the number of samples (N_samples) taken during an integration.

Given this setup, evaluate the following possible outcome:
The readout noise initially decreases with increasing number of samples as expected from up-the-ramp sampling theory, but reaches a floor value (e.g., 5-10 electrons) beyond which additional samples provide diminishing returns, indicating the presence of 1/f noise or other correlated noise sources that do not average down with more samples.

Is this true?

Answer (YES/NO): YES